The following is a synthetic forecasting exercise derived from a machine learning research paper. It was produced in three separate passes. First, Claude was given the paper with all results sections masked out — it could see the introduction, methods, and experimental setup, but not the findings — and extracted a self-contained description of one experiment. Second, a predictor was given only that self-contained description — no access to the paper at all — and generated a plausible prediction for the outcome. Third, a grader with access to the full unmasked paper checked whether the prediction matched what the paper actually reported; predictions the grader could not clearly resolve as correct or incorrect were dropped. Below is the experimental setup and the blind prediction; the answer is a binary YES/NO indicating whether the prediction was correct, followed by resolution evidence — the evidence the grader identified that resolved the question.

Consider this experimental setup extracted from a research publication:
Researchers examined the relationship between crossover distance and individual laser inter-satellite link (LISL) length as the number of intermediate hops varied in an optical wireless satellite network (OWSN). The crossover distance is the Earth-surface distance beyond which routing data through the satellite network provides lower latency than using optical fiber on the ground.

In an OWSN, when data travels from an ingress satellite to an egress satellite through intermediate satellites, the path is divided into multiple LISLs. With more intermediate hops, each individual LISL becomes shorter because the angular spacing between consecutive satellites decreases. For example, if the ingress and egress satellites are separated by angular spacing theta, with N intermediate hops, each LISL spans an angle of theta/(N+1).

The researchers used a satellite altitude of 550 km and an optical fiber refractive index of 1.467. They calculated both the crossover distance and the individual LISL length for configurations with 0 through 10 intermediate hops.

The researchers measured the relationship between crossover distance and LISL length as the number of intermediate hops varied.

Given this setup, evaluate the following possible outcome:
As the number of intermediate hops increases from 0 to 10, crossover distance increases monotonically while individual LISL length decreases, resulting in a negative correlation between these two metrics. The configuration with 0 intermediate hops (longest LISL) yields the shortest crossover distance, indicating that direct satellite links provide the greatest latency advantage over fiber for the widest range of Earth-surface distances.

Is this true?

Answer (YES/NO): YES